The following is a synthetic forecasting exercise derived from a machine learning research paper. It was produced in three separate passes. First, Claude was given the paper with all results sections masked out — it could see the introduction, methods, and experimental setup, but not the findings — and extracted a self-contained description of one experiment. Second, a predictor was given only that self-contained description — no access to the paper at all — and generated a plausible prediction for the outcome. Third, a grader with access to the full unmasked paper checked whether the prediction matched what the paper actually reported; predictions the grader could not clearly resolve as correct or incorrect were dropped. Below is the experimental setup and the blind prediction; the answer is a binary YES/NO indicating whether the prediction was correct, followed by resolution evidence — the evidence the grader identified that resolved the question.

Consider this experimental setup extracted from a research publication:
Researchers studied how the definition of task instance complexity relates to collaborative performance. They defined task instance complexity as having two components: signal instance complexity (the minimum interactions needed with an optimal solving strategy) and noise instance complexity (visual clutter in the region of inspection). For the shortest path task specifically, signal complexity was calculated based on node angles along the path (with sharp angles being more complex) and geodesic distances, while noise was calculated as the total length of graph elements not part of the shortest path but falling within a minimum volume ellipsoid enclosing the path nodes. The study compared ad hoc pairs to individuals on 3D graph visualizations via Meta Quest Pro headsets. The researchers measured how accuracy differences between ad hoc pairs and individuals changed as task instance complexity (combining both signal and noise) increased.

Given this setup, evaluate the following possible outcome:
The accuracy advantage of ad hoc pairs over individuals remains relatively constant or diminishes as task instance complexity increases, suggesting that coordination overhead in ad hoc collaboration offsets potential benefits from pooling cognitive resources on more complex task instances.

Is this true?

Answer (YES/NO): YES